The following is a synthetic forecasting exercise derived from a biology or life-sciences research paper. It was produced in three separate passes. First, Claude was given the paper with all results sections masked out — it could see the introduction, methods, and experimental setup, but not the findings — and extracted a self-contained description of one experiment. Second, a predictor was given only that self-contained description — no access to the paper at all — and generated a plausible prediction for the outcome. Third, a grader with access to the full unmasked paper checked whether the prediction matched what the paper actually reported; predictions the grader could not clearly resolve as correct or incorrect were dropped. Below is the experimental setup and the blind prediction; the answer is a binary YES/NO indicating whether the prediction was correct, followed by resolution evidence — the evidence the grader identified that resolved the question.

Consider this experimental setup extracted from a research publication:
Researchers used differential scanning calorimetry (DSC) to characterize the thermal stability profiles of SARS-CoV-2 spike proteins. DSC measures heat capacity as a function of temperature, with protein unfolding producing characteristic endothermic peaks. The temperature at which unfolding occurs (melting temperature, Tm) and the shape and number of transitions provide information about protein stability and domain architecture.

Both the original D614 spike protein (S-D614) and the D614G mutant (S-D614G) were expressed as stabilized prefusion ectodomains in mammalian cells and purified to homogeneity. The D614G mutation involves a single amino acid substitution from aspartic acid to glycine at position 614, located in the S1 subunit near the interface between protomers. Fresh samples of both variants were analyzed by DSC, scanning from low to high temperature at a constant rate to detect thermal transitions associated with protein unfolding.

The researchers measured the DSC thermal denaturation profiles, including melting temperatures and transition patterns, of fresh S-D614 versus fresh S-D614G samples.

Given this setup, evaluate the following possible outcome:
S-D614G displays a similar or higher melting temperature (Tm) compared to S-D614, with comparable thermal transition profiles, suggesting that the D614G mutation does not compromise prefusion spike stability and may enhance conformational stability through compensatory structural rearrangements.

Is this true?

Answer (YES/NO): YES